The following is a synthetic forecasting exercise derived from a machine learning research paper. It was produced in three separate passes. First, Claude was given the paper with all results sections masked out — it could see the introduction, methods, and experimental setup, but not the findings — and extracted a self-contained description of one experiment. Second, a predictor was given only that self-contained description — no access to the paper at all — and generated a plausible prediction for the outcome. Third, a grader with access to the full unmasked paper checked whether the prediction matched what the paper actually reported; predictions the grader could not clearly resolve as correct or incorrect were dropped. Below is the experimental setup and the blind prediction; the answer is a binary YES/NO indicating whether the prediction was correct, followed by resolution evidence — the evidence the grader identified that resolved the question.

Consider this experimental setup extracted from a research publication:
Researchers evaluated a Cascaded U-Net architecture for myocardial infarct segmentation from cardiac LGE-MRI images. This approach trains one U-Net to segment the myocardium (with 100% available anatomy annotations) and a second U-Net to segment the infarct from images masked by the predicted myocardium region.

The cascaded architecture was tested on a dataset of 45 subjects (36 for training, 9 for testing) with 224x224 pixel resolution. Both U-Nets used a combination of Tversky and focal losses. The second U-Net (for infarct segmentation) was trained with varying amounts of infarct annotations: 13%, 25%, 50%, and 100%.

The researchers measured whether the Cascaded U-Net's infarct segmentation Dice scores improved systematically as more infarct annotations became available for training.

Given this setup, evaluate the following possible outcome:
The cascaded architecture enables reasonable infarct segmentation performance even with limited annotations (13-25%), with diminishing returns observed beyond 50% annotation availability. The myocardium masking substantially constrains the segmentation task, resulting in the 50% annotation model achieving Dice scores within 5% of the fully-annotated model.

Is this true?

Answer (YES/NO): NO